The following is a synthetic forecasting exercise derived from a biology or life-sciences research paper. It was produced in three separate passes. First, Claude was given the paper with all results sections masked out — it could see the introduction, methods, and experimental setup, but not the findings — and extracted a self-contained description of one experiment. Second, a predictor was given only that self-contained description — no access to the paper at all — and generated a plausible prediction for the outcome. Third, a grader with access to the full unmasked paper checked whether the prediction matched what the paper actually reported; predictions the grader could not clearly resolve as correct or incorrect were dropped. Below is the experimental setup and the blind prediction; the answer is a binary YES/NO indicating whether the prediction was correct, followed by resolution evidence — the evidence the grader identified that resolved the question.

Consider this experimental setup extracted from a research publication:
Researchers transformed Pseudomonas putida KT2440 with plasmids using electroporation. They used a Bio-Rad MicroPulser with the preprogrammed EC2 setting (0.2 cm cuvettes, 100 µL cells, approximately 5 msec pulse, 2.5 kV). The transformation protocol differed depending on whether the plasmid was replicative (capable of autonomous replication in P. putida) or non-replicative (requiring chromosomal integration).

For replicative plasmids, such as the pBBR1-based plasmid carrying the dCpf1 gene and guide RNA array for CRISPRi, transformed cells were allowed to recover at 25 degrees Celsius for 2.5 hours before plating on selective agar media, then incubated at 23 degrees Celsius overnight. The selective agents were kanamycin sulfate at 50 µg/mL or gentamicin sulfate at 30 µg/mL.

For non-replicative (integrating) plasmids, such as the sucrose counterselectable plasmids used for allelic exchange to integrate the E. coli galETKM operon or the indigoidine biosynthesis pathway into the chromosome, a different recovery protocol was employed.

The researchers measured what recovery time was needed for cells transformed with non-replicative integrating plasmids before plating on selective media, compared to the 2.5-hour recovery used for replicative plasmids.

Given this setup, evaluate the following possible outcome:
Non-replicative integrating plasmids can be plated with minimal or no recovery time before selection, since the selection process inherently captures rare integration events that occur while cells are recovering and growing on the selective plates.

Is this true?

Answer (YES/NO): NO